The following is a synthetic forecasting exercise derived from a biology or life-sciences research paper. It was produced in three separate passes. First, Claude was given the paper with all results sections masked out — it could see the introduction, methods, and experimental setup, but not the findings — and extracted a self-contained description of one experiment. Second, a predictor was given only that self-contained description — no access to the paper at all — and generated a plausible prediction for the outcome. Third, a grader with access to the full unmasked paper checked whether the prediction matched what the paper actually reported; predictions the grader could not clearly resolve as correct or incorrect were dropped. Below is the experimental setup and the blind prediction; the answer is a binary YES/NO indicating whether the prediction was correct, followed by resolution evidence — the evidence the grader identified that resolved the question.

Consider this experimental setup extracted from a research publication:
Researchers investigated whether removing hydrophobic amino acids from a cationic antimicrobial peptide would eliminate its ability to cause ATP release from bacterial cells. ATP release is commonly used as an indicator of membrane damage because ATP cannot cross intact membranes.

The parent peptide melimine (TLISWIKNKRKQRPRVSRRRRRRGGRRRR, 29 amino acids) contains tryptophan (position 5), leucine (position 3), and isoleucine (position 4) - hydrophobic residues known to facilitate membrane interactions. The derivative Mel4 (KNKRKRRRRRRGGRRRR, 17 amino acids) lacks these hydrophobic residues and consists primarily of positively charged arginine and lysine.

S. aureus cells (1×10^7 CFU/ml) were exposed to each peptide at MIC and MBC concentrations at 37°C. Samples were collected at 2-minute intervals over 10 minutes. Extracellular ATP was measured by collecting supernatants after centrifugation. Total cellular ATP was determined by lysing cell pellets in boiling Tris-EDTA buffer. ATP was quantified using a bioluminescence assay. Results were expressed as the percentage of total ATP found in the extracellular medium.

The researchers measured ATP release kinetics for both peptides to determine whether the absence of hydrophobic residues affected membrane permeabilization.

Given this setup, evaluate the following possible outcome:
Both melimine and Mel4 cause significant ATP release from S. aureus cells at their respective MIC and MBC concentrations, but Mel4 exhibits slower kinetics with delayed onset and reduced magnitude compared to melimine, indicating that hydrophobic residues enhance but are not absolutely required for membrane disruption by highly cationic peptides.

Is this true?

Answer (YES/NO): NO